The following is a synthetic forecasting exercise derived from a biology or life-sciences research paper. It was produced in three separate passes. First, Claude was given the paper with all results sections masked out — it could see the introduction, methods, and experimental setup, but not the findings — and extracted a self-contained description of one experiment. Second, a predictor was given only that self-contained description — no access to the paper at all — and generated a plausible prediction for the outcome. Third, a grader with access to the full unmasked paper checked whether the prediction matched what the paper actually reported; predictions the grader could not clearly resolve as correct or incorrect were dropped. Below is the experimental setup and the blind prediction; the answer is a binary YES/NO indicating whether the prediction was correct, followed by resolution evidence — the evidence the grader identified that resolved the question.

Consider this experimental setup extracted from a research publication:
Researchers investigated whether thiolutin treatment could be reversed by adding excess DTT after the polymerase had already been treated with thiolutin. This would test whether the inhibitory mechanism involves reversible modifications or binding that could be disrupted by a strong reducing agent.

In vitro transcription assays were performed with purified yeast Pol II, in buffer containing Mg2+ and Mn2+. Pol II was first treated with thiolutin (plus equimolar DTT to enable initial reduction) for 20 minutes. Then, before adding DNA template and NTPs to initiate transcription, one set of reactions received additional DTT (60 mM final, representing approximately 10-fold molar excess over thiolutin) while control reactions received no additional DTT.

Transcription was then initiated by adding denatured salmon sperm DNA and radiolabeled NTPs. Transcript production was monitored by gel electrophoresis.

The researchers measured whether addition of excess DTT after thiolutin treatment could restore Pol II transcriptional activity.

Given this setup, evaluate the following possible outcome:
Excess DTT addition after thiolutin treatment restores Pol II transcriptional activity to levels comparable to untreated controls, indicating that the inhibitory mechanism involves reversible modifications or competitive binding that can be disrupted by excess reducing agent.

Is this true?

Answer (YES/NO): YES